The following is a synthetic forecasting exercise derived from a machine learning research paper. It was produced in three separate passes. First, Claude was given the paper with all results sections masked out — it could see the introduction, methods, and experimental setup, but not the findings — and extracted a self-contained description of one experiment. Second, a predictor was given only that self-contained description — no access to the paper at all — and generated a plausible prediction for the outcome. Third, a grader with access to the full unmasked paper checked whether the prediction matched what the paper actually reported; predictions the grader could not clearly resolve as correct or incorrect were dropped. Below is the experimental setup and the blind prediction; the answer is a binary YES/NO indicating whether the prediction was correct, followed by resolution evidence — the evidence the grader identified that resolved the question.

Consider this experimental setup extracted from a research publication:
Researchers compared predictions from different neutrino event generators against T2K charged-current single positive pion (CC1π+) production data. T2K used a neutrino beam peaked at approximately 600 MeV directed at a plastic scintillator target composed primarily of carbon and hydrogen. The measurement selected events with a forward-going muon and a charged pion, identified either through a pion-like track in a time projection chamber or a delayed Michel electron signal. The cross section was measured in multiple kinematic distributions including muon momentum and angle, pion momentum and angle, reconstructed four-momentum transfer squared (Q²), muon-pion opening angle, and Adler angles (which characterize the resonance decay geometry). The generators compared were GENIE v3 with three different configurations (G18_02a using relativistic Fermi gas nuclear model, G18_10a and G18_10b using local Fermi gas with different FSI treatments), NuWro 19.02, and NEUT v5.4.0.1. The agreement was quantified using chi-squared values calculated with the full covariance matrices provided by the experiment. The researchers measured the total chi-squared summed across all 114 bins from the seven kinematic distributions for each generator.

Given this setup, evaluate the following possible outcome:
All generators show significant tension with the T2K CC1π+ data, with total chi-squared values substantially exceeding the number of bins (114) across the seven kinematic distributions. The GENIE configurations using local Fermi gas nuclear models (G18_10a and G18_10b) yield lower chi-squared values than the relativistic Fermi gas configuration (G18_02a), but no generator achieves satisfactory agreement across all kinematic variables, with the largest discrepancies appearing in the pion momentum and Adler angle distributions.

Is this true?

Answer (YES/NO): NO